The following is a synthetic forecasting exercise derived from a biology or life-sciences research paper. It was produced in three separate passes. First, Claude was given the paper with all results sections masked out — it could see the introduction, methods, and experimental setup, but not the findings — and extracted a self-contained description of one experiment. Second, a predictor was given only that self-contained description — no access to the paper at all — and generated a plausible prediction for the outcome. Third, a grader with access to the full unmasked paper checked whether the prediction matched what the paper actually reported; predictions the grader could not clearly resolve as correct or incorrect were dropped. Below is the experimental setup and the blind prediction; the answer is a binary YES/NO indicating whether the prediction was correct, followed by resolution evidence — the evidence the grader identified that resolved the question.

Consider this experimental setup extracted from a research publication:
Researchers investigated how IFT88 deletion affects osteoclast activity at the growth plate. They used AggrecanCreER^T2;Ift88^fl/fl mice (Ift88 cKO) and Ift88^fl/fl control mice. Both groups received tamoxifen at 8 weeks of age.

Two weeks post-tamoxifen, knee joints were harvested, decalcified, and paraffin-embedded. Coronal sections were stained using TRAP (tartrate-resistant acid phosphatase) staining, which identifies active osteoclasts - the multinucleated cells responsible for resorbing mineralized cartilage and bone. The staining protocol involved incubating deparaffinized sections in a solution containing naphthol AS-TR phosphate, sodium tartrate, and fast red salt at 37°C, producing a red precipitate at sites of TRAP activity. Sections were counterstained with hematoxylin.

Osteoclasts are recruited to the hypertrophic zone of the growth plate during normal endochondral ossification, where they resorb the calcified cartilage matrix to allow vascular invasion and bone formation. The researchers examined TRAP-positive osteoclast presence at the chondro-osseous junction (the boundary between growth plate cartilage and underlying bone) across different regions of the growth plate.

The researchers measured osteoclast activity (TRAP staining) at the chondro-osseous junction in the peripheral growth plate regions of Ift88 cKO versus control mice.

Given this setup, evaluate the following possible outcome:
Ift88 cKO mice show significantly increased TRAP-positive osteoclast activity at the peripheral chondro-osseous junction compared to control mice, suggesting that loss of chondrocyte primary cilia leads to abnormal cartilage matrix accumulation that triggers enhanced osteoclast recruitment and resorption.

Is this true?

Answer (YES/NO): NO